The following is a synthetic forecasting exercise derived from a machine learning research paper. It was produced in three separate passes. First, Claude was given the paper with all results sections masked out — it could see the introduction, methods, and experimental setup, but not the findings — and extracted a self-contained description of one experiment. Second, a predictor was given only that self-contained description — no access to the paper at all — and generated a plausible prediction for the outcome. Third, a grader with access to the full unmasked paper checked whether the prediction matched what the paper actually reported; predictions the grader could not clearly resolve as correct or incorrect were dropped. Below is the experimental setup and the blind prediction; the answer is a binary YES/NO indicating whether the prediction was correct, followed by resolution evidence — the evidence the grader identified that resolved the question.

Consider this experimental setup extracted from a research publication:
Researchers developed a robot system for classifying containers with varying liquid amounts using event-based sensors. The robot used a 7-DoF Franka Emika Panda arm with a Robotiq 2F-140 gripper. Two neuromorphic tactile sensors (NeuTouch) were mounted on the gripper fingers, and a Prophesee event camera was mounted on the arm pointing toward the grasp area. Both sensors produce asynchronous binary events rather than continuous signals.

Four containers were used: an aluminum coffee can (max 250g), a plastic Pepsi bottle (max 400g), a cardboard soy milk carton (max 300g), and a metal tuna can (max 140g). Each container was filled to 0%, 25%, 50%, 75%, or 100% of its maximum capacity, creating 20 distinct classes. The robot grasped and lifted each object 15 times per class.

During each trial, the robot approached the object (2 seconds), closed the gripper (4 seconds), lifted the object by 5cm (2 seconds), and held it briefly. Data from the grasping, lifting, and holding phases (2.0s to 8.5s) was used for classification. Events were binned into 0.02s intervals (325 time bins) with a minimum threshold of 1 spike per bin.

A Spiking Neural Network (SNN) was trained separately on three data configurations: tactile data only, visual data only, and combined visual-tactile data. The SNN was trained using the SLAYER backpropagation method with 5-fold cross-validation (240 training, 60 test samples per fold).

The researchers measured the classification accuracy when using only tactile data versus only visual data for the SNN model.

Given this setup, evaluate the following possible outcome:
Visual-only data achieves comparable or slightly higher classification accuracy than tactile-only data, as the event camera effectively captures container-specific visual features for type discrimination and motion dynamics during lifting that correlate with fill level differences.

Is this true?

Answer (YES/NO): YES